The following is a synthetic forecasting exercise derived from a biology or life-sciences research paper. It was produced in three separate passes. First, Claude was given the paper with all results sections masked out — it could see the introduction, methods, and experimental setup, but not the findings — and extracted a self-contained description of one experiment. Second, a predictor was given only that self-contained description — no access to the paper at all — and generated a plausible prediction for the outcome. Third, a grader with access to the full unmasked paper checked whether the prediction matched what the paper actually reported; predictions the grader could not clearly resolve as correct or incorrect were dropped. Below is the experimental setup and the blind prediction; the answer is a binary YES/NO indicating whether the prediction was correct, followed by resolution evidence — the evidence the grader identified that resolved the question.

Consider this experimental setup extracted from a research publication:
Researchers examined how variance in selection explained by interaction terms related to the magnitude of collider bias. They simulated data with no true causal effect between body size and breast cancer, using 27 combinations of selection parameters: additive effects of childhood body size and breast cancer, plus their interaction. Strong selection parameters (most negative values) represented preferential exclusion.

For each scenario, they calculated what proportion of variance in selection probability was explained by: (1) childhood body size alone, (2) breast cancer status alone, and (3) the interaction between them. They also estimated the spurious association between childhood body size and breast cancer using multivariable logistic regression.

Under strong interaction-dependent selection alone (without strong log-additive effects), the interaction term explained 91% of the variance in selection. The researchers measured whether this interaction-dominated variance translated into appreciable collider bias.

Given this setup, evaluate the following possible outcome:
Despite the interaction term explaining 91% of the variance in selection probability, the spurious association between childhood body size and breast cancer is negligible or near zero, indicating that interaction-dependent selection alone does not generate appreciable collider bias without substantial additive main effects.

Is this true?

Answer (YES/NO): NO